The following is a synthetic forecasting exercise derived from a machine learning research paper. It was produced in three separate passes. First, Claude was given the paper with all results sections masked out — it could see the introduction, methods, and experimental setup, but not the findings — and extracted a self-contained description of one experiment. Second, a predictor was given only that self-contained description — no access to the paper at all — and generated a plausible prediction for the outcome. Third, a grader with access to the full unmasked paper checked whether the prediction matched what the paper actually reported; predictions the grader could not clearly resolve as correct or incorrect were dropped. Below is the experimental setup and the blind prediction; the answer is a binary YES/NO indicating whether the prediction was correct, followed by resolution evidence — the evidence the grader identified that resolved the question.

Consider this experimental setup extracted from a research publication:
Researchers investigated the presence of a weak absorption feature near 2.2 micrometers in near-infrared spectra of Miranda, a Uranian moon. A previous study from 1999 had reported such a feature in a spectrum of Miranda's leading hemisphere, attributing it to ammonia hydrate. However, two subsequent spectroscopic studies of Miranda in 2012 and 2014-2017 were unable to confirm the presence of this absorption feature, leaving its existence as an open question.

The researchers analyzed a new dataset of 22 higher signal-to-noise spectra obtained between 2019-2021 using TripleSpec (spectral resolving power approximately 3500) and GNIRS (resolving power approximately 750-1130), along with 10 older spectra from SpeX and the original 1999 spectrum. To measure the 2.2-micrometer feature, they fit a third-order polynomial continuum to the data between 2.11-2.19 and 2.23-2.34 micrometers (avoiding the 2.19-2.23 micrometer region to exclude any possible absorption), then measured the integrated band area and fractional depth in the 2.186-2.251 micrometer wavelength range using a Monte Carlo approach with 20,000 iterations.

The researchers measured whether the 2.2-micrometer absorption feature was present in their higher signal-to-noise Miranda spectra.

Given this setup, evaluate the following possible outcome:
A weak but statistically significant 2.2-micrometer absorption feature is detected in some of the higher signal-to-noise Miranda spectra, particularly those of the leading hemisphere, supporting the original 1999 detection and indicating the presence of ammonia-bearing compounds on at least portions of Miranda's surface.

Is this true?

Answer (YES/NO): YES